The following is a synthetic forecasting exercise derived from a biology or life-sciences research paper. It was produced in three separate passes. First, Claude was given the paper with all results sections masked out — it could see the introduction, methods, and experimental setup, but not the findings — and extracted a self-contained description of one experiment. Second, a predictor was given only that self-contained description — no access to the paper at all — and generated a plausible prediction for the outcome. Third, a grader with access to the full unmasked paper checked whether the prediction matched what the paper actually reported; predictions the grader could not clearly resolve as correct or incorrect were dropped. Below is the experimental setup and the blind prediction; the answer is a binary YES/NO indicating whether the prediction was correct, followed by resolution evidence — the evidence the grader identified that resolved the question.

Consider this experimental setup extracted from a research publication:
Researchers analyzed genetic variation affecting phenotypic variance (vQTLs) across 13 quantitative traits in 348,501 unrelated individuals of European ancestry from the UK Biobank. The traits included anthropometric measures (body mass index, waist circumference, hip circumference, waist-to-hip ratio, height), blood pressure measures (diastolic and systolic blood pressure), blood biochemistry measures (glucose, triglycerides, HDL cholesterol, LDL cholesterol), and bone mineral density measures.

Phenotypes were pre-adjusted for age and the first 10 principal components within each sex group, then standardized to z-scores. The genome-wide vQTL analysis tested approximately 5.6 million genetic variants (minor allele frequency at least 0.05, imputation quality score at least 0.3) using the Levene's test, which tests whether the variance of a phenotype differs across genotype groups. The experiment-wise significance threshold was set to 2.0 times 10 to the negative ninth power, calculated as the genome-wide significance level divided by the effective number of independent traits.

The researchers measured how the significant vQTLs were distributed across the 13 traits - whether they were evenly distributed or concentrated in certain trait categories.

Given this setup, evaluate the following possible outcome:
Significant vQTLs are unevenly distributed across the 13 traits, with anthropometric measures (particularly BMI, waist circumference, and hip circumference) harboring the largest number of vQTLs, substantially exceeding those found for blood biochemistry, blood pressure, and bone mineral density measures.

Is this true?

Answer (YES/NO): YES